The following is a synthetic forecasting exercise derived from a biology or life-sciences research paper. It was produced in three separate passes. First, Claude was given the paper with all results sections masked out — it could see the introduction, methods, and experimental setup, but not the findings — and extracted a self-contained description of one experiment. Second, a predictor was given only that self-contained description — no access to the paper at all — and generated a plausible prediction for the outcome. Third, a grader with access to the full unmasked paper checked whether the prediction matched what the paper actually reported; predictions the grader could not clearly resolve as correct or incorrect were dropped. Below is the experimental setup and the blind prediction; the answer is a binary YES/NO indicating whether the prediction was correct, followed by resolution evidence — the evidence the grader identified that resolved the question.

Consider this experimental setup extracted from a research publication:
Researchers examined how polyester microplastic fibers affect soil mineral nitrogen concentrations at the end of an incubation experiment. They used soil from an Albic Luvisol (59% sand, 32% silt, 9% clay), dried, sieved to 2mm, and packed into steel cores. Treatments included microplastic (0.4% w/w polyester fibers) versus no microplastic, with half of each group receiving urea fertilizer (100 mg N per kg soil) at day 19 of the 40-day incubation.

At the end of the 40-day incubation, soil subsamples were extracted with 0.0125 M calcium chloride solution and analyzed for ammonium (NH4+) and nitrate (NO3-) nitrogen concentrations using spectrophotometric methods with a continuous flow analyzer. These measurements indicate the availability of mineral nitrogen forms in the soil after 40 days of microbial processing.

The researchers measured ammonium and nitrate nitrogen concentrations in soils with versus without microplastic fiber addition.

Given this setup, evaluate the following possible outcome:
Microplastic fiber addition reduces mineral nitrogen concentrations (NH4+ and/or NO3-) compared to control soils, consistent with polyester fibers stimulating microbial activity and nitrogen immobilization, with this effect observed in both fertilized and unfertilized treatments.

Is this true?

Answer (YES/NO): NO